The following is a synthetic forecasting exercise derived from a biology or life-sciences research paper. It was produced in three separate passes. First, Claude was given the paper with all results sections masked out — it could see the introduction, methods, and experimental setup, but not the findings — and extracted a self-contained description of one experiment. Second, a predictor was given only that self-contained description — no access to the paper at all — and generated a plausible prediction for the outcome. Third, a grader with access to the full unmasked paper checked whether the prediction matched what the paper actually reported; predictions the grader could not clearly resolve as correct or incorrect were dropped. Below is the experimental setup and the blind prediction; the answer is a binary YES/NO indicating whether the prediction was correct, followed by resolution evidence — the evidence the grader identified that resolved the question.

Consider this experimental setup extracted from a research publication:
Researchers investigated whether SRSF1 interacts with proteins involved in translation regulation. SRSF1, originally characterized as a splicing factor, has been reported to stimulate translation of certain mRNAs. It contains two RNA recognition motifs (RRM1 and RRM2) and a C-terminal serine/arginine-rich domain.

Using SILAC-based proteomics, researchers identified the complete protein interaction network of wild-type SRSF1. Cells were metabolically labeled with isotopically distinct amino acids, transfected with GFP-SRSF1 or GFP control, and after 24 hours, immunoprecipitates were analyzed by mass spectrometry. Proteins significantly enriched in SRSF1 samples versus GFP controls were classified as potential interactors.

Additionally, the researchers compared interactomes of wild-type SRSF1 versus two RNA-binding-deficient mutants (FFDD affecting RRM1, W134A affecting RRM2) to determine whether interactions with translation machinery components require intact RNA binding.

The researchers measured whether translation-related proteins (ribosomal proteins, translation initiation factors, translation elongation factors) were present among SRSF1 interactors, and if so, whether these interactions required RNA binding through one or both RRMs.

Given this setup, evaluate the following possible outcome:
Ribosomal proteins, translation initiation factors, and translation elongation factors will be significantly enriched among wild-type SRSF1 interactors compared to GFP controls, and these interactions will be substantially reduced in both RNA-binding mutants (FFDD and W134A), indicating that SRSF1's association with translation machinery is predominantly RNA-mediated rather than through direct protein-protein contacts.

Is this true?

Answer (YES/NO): NO